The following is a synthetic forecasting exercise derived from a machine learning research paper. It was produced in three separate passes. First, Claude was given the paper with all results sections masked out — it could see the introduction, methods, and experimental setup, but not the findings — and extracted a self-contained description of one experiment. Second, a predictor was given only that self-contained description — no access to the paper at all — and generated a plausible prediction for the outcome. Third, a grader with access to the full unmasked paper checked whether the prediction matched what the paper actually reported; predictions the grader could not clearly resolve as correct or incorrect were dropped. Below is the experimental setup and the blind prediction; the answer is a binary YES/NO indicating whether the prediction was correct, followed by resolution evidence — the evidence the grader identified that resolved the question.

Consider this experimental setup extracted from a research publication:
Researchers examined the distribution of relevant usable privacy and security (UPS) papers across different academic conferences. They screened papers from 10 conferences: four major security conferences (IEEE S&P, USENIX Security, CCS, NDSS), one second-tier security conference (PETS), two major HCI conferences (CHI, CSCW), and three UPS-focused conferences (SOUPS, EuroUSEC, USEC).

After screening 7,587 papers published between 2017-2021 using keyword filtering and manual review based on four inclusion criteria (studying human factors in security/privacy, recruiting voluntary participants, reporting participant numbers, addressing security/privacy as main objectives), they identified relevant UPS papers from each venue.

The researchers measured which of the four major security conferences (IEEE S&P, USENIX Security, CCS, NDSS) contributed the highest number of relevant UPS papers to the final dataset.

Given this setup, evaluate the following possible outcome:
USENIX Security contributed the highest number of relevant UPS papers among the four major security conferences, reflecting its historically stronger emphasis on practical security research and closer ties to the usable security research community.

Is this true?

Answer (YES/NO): YES